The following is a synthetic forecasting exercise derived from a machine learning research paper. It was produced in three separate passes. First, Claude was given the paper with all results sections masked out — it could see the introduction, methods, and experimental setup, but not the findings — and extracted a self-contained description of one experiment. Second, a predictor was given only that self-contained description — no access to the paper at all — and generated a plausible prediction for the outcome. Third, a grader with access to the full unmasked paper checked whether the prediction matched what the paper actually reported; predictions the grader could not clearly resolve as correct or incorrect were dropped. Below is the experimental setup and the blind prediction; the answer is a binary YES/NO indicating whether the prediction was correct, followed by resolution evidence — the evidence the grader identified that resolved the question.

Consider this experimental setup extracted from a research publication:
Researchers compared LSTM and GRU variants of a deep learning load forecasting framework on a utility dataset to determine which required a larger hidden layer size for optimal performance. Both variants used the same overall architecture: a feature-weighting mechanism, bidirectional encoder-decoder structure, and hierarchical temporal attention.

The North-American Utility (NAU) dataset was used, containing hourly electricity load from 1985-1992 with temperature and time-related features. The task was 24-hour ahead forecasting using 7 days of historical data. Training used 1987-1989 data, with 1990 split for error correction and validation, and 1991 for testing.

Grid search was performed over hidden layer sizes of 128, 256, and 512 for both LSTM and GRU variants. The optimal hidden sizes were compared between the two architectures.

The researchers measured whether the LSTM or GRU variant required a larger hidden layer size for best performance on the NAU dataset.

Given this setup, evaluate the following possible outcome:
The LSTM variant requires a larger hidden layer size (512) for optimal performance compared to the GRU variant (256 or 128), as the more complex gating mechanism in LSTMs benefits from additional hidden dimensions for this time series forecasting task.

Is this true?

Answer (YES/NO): NO